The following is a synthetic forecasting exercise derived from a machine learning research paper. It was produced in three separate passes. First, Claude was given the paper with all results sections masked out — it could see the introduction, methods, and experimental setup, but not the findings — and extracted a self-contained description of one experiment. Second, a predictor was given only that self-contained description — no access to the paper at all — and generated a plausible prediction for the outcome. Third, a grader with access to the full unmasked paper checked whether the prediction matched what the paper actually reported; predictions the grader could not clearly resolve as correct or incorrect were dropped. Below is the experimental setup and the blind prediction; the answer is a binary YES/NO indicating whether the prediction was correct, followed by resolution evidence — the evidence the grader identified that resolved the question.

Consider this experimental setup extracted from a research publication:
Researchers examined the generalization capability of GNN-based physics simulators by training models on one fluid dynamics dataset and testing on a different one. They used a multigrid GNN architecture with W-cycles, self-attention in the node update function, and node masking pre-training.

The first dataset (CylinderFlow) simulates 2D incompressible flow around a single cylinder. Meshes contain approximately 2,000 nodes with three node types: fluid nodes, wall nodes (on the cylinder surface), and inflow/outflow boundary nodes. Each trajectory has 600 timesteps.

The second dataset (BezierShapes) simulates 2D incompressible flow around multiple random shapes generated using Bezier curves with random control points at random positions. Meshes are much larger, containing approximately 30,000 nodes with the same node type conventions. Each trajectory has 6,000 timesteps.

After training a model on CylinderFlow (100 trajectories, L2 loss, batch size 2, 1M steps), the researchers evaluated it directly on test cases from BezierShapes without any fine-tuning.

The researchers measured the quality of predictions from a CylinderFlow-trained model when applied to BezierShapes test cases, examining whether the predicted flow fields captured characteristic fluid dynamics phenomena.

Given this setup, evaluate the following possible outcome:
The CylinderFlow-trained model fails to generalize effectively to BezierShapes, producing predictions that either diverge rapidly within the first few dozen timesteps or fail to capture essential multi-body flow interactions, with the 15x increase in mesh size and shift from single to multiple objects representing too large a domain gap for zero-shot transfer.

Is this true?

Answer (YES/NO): NO